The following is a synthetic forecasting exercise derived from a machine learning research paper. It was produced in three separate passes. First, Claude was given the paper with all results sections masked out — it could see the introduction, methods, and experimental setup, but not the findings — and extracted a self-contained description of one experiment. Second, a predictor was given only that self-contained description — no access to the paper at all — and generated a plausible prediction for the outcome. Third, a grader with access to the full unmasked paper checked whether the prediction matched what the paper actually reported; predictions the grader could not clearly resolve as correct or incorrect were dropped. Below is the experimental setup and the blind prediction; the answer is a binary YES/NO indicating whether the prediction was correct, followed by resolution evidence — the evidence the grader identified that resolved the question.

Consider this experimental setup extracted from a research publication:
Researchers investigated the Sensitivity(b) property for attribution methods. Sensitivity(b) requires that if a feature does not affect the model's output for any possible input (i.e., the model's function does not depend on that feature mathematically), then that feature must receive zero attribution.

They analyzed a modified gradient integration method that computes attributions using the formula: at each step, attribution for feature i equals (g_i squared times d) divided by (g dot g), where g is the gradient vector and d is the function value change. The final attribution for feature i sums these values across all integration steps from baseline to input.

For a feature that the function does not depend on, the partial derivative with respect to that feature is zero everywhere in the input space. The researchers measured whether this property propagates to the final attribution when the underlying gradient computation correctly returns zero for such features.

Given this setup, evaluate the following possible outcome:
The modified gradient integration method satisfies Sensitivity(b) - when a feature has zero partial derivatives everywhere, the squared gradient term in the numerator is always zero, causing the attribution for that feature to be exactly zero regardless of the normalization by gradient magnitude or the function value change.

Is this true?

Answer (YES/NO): YES